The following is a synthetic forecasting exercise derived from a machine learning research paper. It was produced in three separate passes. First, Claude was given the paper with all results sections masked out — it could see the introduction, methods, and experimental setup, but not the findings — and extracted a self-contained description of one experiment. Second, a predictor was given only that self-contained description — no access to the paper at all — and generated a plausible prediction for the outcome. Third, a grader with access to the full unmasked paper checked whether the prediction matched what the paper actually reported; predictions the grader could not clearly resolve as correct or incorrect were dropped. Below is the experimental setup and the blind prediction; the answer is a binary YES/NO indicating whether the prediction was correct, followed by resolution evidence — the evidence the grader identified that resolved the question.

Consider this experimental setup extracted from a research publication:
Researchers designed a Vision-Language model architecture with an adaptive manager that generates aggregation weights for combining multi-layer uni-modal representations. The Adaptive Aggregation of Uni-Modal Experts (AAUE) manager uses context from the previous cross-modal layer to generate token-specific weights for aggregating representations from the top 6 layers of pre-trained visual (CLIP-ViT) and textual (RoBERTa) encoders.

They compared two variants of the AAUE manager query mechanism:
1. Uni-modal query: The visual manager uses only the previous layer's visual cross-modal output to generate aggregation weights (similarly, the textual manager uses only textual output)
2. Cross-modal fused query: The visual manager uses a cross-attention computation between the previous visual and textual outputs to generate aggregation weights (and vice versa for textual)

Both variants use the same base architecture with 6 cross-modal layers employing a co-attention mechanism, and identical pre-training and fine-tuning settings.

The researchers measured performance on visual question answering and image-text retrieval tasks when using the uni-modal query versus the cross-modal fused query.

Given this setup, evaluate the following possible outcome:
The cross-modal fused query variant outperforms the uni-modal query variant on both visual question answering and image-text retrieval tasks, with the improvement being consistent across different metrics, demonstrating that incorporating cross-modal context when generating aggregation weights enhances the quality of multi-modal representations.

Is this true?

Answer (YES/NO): YES